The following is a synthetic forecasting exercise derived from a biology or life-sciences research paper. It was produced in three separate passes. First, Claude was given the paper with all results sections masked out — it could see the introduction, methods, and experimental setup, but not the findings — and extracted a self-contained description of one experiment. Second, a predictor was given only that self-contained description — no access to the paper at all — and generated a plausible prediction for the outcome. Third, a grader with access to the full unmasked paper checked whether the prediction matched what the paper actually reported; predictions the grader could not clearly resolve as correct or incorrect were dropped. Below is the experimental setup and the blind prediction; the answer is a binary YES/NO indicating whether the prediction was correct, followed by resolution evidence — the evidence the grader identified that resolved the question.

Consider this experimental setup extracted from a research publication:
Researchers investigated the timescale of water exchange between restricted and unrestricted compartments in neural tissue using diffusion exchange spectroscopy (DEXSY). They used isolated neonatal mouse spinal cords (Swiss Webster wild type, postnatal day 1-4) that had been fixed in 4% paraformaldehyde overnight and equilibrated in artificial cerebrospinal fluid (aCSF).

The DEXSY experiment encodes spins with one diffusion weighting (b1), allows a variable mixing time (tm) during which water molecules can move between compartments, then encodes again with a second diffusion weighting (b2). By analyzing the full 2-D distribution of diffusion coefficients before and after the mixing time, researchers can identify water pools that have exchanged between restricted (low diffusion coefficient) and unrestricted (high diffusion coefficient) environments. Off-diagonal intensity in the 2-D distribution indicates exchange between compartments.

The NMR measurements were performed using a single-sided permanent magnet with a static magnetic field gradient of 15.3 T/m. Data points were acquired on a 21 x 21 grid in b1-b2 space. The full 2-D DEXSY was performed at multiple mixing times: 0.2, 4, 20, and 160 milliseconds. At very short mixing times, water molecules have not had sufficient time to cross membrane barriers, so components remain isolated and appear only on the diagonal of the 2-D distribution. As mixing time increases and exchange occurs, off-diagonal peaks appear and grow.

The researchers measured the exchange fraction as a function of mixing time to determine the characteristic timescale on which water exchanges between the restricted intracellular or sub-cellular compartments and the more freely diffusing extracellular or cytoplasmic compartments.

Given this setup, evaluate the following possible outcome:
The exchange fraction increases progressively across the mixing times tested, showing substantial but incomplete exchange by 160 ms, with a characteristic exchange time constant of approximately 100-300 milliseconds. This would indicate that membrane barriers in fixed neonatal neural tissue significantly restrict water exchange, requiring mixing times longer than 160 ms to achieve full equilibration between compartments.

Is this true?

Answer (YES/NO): NO